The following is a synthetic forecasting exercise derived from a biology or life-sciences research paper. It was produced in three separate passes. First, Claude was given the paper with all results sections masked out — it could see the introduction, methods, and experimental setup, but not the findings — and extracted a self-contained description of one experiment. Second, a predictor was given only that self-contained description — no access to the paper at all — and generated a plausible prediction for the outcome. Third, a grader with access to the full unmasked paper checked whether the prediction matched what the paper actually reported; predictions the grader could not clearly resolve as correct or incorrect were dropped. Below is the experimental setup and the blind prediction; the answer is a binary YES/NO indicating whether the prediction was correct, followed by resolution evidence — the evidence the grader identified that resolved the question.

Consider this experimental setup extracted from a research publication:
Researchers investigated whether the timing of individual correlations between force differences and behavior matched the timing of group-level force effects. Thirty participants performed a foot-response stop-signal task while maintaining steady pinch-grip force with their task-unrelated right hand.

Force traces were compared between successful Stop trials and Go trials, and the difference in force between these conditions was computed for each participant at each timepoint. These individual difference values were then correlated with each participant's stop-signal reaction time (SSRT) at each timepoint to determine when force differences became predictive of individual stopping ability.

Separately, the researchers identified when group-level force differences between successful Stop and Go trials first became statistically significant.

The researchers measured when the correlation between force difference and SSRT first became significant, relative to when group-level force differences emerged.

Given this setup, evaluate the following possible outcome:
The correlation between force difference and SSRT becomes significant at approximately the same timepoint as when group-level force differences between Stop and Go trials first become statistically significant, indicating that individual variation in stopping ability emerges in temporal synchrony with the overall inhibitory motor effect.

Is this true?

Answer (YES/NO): NO